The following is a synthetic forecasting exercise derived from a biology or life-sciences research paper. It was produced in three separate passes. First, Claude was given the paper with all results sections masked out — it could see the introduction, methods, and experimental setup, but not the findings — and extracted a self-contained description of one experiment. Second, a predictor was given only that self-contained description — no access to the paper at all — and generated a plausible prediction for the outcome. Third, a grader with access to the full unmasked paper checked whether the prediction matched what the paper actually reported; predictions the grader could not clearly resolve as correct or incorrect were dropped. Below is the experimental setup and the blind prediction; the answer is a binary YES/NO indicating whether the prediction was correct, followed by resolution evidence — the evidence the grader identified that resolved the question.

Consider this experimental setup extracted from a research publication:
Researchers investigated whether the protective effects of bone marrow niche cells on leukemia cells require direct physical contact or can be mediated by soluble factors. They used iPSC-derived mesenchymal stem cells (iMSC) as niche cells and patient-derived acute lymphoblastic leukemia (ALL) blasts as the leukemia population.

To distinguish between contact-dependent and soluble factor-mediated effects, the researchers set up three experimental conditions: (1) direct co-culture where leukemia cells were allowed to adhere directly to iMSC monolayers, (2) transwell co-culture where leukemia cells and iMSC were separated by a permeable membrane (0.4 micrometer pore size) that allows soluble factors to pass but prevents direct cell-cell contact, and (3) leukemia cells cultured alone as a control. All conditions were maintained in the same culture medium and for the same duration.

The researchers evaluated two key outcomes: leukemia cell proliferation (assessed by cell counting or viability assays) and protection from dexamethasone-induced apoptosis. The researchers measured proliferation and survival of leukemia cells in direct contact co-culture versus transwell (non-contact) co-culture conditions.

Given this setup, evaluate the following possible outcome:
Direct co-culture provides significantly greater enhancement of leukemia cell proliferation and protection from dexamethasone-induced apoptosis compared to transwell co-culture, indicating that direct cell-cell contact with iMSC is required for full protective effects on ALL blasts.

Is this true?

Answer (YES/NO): YES